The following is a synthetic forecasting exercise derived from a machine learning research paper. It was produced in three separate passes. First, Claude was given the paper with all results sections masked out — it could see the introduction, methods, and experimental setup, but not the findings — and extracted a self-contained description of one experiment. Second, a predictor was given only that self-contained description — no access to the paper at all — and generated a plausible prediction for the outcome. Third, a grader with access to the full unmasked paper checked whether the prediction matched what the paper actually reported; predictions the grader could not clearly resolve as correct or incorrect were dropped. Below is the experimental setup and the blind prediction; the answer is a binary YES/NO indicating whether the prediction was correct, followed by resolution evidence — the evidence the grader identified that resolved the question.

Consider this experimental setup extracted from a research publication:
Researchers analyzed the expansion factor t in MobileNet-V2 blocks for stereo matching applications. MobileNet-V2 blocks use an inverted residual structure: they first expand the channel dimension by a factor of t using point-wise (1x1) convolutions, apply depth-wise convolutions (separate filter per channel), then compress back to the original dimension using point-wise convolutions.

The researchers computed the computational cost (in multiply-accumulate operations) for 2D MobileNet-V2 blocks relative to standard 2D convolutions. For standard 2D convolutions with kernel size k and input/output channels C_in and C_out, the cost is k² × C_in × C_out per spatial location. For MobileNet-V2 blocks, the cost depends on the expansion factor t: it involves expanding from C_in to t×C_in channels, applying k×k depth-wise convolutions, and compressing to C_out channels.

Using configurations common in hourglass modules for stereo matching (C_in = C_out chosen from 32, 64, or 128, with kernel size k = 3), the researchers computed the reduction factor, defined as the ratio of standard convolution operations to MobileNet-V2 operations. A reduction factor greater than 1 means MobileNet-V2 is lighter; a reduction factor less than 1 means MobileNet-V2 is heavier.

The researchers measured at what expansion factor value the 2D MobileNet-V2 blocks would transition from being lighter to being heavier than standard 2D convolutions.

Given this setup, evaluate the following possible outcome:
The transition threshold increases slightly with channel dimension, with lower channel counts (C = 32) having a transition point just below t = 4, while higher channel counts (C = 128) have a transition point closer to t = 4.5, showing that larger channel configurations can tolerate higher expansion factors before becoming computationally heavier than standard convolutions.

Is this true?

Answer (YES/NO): NO